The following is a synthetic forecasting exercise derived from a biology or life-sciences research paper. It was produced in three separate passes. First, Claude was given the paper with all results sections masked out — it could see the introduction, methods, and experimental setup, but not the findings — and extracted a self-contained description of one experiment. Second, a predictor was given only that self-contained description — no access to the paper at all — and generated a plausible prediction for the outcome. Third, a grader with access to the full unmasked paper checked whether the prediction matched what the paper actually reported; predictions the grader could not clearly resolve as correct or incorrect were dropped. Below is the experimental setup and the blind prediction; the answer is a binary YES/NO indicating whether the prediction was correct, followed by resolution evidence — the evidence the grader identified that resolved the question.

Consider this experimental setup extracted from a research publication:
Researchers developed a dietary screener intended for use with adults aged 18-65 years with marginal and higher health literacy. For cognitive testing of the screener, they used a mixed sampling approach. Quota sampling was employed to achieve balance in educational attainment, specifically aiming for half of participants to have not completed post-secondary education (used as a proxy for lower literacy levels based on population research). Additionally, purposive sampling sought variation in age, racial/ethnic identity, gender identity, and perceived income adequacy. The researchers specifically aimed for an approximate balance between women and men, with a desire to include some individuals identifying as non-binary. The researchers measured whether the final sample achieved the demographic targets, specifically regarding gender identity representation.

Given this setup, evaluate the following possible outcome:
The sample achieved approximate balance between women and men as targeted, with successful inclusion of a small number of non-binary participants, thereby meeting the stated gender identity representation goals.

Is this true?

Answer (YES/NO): NO